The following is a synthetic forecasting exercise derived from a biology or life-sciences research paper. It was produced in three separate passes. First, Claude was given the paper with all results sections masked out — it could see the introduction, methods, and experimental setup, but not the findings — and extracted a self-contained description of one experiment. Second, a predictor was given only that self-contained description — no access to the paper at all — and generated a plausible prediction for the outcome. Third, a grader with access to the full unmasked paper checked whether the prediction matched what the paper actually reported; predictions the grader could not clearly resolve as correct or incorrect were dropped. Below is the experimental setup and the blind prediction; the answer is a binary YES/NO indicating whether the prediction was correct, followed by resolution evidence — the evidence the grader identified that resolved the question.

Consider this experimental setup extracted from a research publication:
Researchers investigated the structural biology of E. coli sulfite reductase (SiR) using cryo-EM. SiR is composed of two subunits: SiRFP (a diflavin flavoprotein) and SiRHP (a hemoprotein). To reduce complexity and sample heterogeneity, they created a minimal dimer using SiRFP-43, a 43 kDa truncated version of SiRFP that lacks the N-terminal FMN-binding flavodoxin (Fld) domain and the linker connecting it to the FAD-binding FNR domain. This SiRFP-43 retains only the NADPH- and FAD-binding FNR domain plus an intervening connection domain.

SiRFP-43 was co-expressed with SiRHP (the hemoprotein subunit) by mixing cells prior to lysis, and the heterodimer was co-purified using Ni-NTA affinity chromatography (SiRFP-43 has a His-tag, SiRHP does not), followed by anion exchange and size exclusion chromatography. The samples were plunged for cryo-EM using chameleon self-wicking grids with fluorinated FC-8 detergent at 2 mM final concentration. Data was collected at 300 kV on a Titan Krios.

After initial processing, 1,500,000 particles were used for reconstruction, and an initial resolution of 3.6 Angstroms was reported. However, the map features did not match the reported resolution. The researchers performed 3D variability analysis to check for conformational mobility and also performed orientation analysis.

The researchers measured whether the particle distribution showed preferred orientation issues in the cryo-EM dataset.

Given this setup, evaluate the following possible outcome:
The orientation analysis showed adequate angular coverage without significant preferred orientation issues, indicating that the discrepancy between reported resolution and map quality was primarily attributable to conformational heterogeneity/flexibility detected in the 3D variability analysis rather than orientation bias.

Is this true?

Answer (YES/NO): NO